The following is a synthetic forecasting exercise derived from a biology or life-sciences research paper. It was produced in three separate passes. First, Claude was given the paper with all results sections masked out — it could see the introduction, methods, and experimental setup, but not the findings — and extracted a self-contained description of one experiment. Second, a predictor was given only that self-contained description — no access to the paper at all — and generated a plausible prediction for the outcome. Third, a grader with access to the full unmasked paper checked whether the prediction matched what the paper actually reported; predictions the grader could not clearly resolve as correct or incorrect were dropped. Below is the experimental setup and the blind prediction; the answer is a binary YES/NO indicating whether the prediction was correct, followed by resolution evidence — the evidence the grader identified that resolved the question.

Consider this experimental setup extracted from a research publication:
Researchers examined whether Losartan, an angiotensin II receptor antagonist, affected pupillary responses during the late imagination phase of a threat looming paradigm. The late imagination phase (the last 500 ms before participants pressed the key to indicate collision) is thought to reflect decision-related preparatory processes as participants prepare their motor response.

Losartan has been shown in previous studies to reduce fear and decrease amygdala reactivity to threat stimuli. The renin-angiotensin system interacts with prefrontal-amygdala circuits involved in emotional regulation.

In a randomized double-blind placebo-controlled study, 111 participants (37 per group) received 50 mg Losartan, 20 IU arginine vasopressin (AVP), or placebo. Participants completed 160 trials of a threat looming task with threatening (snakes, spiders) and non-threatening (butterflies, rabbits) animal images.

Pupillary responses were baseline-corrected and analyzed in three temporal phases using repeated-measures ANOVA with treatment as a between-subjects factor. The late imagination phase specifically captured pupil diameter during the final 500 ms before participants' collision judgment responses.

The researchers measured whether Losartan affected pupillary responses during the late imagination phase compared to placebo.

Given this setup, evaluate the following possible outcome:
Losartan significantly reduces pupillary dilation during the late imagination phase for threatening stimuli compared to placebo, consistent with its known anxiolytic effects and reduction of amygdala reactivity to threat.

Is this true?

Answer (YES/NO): NO